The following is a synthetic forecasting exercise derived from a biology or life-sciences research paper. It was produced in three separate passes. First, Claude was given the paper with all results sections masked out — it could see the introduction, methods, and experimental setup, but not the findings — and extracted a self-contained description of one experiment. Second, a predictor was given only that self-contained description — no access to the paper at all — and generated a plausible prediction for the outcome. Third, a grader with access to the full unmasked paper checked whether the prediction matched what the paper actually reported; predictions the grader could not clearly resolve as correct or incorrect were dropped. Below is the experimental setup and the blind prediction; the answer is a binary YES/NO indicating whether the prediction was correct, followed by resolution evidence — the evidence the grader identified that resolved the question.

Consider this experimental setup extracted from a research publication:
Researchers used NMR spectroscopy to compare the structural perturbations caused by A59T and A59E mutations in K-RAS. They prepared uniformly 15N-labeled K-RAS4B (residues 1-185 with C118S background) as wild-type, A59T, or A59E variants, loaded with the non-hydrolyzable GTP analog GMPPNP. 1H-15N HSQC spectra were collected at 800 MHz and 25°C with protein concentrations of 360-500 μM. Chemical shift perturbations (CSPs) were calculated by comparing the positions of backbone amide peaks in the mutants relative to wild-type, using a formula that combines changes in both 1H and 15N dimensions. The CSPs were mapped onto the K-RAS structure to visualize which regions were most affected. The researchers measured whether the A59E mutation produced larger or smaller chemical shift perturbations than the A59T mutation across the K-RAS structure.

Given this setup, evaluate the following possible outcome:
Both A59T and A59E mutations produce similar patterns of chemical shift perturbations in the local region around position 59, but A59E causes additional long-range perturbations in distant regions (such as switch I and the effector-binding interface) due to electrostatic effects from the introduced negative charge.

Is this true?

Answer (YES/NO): NO